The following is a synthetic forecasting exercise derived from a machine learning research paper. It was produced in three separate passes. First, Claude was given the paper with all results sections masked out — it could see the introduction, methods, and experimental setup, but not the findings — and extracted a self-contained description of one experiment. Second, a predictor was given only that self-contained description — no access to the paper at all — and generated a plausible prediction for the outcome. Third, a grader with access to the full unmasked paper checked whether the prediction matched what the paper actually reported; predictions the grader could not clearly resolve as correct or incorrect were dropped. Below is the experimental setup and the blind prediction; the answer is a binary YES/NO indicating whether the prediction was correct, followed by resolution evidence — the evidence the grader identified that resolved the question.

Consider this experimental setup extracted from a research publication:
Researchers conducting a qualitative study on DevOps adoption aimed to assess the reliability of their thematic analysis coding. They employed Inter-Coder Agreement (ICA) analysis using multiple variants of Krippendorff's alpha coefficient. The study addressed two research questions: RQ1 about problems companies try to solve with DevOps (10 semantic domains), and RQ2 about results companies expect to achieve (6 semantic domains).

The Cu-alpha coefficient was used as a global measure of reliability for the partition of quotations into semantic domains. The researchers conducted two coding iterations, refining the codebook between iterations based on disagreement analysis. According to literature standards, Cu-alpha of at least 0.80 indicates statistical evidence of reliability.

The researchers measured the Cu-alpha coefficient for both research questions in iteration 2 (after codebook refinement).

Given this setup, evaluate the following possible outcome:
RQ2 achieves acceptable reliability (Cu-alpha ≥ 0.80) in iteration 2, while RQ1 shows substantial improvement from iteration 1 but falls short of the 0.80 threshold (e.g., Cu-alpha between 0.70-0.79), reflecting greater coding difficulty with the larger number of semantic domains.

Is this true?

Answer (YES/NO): NO